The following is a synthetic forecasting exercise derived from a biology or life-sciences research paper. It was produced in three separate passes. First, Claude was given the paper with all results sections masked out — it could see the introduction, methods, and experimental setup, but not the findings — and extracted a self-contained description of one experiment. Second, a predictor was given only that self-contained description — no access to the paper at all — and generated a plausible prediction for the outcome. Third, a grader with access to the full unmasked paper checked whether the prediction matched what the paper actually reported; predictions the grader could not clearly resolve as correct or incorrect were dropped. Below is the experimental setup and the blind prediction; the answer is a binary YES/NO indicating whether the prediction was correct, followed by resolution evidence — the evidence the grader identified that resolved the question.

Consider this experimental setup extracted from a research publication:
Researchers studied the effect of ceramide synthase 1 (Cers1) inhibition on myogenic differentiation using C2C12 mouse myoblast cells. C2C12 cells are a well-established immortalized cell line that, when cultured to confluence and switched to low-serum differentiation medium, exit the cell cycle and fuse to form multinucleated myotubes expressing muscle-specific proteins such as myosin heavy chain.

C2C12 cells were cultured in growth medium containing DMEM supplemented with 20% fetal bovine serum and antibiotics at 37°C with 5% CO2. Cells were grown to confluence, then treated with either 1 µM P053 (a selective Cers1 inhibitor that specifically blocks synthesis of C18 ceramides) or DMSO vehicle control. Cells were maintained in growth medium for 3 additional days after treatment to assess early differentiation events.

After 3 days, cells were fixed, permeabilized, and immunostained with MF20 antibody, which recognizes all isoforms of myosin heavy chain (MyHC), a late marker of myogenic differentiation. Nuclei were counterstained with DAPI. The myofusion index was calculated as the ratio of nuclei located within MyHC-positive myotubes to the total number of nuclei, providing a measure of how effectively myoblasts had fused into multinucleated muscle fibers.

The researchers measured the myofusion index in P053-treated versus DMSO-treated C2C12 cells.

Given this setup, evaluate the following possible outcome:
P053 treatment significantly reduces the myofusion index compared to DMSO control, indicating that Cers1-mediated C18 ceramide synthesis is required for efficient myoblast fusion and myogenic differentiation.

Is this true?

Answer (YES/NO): YES